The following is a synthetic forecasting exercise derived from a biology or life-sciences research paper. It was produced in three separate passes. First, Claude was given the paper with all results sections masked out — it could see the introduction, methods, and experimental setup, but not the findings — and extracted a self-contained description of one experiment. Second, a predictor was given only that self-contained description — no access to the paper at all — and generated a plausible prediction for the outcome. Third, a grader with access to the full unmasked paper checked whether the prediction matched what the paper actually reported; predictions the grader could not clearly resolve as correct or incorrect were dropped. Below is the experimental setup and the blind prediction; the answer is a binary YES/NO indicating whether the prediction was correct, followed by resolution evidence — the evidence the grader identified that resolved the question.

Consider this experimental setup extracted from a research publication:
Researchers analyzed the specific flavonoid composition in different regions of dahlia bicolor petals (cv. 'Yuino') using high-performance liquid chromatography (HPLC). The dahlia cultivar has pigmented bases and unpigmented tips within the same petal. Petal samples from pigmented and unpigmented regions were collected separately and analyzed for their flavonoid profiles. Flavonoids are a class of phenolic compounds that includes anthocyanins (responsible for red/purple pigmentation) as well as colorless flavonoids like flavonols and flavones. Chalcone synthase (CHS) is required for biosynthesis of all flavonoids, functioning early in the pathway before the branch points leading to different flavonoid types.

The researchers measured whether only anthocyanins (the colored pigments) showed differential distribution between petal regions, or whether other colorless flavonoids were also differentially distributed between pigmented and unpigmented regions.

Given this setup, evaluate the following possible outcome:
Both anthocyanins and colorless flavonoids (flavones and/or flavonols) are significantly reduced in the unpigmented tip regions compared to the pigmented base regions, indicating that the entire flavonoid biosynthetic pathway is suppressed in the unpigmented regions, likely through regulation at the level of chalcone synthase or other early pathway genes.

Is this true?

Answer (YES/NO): YES